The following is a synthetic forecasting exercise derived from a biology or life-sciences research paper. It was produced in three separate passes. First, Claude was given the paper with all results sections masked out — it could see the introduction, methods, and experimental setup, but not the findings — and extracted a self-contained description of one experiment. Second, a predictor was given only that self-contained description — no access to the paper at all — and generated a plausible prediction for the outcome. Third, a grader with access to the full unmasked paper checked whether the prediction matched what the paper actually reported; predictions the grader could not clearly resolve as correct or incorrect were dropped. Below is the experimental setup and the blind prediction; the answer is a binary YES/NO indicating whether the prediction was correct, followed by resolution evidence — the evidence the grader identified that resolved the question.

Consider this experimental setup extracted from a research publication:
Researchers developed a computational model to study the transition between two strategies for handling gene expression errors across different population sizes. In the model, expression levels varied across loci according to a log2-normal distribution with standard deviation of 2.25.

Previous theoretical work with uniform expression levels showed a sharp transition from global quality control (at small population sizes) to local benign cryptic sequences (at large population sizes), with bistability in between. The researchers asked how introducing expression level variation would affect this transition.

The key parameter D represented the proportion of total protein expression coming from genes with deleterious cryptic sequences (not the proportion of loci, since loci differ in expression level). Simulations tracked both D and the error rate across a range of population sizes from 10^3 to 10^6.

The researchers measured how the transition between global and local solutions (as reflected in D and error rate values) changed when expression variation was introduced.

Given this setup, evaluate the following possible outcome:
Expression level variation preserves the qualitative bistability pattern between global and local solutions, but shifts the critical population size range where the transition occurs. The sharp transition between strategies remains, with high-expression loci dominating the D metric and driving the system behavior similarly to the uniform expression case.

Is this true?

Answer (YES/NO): NO